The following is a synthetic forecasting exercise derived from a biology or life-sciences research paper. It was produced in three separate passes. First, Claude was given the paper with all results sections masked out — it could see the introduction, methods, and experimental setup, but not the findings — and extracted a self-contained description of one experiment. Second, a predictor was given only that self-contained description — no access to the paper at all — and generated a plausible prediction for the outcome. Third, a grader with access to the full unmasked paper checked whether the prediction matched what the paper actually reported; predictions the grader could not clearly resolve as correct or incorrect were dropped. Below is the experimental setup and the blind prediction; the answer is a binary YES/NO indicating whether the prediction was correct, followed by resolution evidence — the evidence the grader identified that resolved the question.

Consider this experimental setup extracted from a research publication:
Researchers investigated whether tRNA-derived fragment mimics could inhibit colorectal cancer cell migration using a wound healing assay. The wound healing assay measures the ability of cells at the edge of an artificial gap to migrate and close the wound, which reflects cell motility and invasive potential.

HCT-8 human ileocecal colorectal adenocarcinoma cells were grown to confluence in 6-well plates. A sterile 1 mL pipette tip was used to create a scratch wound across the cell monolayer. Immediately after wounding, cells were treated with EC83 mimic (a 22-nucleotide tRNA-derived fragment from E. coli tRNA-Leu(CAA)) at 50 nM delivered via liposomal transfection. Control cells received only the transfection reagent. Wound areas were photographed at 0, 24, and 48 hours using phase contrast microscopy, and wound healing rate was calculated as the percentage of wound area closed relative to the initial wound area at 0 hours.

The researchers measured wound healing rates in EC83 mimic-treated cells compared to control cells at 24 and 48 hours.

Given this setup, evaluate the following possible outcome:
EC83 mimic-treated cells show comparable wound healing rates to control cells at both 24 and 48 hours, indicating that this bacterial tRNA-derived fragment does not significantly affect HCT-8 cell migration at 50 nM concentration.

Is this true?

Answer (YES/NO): NO